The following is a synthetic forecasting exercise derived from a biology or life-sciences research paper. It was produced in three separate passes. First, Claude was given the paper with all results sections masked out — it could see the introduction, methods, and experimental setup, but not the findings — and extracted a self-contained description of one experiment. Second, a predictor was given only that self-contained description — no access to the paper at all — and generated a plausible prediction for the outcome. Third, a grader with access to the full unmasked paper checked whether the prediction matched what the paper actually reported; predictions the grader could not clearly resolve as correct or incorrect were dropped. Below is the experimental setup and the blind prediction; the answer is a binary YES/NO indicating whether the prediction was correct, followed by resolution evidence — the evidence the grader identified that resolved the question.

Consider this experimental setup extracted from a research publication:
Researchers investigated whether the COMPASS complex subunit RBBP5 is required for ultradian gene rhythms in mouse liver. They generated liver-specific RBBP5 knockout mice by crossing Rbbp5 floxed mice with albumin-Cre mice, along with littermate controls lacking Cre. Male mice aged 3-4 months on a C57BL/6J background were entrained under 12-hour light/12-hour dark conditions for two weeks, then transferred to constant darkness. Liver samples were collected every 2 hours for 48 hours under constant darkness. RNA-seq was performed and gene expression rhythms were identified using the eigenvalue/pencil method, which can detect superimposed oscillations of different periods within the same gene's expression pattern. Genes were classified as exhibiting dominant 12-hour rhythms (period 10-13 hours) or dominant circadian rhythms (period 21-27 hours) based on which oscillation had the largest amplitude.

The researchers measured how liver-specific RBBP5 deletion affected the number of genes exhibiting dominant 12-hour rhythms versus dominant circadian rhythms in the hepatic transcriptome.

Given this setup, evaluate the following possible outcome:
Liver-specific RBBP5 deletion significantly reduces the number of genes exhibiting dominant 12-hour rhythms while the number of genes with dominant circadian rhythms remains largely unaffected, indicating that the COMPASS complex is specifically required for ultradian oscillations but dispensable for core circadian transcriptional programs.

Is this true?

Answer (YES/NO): YES